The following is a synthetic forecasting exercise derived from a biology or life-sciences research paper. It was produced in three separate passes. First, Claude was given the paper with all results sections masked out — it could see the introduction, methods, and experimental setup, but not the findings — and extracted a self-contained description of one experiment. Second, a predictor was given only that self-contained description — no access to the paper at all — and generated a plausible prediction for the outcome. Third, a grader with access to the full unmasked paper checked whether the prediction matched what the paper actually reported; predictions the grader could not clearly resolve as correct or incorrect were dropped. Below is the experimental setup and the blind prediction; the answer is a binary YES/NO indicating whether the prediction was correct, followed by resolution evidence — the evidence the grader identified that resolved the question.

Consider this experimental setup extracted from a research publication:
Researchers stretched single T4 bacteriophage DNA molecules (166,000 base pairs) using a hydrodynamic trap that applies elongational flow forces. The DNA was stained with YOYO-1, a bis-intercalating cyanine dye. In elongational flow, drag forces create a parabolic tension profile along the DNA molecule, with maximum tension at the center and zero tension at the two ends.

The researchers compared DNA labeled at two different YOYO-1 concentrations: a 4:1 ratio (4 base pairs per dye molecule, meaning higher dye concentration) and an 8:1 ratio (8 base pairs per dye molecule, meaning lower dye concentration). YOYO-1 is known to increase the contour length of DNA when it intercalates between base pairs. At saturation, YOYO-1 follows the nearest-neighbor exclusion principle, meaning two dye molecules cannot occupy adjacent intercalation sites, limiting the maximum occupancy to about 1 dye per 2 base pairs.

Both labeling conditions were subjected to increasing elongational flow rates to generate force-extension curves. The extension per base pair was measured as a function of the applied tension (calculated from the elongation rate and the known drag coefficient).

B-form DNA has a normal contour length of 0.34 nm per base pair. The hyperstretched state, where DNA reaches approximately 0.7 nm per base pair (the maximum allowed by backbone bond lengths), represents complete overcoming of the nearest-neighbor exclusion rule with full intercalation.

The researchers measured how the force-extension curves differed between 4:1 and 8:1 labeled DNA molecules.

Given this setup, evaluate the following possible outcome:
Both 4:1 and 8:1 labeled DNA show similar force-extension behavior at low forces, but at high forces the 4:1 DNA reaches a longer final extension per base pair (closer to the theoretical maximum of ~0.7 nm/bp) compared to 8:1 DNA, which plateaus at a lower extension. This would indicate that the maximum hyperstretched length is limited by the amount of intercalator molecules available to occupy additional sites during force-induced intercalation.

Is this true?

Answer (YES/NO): NO